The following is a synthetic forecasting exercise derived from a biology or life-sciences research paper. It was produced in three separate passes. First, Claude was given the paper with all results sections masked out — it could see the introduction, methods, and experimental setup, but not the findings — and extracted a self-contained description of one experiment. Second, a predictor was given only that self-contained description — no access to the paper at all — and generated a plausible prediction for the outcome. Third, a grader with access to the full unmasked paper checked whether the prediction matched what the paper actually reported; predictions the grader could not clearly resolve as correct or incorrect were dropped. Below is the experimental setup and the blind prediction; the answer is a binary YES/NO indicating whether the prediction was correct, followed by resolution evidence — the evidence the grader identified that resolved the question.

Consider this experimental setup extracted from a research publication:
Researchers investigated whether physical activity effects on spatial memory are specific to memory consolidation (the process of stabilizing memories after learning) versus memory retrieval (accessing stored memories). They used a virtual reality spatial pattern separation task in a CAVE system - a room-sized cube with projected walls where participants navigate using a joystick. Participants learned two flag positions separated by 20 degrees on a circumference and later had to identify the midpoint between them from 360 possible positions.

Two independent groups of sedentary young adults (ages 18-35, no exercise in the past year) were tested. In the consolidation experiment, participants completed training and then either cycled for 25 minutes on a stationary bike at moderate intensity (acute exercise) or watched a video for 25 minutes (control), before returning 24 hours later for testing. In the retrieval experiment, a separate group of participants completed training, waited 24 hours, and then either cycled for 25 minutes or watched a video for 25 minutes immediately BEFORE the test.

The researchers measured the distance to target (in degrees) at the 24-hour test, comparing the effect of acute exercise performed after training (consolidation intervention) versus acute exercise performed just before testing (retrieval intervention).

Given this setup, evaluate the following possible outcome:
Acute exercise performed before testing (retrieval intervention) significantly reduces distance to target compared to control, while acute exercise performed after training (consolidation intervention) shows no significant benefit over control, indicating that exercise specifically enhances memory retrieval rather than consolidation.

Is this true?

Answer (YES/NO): NO